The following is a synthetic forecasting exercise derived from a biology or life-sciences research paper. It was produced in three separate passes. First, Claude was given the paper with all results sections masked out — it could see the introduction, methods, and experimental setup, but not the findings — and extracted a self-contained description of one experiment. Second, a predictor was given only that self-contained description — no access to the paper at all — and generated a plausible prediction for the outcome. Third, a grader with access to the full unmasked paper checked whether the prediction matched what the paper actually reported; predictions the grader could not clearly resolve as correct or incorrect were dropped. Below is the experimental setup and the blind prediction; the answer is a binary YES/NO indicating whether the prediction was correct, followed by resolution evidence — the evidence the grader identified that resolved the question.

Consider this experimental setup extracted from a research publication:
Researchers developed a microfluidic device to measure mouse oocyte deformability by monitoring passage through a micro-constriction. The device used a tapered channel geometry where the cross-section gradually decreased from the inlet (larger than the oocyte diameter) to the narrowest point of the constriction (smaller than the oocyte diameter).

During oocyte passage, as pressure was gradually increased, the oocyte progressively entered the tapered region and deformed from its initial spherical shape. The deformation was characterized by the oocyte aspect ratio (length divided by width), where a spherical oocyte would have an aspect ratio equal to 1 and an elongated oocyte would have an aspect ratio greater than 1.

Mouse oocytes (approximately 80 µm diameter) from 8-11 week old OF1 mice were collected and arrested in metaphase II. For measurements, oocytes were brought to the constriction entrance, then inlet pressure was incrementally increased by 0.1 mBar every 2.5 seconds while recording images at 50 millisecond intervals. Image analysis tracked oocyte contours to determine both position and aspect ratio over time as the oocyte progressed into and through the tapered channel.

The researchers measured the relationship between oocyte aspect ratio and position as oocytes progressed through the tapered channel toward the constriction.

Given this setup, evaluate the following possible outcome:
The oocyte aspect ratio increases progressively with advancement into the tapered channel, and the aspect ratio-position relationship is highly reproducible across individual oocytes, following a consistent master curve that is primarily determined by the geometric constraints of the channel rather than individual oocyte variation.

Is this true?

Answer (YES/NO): NO